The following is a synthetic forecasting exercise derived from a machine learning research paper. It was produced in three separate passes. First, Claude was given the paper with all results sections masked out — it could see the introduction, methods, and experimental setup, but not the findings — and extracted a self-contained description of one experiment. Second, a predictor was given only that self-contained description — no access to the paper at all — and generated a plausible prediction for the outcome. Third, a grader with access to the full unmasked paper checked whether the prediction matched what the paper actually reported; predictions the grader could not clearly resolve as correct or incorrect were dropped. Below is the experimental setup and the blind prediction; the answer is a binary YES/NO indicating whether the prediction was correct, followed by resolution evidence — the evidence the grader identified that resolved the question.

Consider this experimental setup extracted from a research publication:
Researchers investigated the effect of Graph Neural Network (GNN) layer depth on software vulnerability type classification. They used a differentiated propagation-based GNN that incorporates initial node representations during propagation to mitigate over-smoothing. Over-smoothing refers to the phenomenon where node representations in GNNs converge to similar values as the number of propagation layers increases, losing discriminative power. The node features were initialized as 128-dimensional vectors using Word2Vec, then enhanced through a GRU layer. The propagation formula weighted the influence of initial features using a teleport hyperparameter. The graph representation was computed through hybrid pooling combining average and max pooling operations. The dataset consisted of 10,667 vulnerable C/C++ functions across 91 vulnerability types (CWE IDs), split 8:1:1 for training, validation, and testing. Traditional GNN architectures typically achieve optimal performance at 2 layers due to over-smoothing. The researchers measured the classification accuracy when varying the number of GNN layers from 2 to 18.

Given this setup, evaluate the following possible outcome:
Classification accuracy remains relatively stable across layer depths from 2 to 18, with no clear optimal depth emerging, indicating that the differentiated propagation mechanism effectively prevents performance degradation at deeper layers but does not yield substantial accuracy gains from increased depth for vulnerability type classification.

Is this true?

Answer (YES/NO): NO